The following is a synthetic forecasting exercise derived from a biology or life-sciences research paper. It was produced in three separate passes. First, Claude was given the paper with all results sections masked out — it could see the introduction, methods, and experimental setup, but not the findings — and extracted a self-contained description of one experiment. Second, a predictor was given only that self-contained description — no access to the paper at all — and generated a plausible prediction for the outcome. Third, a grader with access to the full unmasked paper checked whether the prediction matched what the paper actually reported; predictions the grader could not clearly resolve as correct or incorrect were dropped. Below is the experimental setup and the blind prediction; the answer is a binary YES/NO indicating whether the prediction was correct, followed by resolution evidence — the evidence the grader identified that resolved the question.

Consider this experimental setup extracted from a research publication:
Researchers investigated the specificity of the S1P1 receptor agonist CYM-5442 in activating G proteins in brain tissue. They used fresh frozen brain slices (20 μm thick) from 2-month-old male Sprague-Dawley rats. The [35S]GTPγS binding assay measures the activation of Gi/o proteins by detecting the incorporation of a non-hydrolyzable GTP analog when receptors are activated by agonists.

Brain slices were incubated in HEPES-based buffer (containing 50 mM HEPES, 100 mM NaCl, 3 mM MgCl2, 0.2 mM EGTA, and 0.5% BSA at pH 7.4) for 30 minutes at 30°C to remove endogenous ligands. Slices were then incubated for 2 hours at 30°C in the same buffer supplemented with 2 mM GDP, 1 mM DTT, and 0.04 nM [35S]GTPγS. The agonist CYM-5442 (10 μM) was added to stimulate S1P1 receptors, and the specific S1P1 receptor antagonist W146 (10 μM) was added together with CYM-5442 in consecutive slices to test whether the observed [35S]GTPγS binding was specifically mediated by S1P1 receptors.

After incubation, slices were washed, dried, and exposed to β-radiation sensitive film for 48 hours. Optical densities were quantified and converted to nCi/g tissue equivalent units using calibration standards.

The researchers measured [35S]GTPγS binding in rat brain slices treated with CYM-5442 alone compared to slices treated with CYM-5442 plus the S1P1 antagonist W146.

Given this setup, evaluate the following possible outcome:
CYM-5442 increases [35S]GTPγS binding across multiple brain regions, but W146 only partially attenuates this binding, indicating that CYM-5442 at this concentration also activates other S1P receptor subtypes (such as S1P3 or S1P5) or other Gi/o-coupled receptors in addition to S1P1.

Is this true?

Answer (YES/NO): NO